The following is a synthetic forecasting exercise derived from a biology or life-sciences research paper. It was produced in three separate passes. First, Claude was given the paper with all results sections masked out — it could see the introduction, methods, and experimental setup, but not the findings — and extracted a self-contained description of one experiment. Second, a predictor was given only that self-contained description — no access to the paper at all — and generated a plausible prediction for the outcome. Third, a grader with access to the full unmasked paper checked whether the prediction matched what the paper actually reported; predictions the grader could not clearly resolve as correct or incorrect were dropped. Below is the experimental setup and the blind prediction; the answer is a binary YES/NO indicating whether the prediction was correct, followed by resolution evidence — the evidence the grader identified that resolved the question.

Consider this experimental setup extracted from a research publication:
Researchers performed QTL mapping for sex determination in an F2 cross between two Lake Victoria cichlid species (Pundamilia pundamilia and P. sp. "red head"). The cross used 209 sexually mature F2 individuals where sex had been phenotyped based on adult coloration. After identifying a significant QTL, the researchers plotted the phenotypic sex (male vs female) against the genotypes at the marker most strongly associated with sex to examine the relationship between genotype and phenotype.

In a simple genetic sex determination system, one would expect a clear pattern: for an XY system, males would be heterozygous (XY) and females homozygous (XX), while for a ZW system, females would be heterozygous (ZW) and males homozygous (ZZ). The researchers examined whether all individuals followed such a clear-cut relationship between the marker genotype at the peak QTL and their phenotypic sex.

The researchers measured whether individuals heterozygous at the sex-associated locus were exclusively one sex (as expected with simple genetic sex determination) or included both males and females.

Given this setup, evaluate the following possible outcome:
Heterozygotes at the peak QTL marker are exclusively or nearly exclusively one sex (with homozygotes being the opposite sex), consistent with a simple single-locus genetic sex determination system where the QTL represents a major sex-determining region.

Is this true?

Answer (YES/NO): NO